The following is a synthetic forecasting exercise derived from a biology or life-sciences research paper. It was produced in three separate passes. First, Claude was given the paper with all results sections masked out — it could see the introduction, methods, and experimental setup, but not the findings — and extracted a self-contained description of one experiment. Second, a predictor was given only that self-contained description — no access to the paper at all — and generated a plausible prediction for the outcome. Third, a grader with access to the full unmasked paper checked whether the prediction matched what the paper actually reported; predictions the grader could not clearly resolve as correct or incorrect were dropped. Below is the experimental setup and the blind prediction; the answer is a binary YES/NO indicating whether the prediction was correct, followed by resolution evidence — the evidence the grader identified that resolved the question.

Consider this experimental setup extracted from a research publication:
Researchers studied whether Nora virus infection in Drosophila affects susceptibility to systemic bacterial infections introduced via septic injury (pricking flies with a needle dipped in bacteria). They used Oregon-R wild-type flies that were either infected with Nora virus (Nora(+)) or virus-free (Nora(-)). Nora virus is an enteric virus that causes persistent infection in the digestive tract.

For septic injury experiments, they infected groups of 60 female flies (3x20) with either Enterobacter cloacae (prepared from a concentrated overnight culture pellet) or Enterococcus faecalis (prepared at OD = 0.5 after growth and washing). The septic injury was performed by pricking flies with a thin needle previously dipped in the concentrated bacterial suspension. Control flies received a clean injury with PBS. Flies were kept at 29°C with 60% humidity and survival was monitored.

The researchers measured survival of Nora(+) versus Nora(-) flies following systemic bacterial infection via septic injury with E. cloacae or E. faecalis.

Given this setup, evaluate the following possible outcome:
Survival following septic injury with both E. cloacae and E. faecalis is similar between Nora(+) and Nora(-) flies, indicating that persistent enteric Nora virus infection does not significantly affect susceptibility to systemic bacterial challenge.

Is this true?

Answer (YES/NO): NO